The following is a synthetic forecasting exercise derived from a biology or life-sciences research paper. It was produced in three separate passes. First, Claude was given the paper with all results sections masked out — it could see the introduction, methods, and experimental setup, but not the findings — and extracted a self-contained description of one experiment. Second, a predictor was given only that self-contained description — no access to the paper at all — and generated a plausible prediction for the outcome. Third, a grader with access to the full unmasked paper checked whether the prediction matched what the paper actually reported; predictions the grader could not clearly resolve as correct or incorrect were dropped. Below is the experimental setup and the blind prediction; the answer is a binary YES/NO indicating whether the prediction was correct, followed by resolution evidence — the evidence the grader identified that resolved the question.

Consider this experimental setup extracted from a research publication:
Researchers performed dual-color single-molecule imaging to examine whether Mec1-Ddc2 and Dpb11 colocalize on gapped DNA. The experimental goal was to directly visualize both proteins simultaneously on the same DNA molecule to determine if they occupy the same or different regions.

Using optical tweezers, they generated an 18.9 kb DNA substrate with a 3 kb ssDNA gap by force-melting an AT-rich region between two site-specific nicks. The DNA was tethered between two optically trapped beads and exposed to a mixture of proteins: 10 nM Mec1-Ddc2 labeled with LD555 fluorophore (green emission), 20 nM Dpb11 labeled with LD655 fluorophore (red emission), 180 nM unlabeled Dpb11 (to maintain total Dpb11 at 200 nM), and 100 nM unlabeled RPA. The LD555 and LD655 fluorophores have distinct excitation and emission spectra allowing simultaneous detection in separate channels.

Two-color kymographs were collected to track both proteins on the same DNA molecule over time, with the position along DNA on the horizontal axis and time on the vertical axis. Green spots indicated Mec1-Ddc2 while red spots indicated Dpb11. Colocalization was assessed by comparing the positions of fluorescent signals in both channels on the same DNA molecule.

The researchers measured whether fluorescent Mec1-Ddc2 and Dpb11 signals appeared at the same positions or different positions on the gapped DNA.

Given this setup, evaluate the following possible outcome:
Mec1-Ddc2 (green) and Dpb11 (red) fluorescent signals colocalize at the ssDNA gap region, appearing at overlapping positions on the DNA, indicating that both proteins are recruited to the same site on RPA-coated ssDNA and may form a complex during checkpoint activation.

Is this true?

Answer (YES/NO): YES